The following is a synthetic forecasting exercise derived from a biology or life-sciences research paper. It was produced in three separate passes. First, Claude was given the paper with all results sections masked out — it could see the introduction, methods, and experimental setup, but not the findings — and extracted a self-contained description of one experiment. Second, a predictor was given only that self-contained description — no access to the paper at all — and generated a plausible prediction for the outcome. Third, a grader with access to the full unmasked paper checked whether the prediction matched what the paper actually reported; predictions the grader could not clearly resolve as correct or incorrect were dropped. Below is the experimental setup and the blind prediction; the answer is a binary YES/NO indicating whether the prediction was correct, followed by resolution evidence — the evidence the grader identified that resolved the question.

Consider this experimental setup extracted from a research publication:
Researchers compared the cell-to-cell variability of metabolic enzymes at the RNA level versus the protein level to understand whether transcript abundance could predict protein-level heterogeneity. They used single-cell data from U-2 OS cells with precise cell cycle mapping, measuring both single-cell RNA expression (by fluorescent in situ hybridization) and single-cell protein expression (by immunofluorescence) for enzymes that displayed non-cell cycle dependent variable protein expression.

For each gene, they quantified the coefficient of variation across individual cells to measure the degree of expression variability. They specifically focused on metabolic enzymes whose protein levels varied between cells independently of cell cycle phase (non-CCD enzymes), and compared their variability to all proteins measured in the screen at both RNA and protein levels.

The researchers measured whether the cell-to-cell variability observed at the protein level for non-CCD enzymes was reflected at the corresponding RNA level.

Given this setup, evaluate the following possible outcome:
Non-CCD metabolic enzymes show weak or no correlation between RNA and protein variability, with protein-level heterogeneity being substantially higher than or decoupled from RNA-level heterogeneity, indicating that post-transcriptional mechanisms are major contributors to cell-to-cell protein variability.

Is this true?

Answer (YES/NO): YES